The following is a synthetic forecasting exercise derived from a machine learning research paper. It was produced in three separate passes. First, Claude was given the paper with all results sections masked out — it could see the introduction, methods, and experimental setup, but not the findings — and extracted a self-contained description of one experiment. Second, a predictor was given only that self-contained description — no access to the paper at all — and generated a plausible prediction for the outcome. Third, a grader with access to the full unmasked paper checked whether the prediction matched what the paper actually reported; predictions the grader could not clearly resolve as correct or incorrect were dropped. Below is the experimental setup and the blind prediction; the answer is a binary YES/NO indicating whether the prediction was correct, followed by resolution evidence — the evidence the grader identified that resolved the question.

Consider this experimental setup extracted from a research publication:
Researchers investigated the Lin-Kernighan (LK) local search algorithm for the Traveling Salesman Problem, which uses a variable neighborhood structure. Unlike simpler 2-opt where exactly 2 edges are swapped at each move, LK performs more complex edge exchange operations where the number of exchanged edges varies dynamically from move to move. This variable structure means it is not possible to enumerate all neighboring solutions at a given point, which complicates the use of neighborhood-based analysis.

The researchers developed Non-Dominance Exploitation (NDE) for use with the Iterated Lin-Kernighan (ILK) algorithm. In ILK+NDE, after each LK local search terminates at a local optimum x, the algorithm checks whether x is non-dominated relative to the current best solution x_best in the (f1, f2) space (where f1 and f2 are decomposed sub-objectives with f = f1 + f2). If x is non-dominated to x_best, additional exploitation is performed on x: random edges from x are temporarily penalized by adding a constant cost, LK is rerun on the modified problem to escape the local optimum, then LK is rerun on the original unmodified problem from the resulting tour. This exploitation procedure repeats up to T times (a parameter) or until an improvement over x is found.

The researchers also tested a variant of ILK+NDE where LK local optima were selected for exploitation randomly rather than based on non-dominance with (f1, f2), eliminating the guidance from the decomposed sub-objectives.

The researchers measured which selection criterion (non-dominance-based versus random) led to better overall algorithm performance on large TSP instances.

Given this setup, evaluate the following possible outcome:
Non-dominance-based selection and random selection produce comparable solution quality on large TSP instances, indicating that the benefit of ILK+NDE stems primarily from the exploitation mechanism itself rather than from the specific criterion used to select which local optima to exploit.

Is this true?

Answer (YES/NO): NO